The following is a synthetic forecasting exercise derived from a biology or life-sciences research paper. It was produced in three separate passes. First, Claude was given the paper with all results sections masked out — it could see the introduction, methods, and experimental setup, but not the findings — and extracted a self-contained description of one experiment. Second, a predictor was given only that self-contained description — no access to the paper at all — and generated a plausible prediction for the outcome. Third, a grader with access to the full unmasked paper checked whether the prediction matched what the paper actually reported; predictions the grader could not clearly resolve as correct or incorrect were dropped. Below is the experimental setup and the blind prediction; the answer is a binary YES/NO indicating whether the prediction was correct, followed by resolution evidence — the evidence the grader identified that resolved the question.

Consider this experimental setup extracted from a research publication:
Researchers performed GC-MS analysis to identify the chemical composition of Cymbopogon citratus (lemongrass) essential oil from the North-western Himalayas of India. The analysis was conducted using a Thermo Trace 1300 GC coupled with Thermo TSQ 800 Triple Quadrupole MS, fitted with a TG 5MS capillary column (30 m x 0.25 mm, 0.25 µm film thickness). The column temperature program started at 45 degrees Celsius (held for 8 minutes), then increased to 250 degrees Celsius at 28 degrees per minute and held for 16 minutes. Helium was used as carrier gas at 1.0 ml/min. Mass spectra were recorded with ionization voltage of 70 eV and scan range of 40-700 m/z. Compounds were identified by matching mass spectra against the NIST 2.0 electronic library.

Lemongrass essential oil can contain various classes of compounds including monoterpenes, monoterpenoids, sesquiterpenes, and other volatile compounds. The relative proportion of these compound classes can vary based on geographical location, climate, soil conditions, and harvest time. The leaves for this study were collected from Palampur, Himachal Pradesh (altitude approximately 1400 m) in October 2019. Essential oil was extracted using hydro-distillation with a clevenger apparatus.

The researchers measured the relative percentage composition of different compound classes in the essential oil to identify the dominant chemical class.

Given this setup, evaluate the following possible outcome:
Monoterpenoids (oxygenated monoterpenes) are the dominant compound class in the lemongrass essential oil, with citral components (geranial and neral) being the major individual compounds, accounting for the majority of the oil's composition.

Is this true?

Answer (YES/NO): NO